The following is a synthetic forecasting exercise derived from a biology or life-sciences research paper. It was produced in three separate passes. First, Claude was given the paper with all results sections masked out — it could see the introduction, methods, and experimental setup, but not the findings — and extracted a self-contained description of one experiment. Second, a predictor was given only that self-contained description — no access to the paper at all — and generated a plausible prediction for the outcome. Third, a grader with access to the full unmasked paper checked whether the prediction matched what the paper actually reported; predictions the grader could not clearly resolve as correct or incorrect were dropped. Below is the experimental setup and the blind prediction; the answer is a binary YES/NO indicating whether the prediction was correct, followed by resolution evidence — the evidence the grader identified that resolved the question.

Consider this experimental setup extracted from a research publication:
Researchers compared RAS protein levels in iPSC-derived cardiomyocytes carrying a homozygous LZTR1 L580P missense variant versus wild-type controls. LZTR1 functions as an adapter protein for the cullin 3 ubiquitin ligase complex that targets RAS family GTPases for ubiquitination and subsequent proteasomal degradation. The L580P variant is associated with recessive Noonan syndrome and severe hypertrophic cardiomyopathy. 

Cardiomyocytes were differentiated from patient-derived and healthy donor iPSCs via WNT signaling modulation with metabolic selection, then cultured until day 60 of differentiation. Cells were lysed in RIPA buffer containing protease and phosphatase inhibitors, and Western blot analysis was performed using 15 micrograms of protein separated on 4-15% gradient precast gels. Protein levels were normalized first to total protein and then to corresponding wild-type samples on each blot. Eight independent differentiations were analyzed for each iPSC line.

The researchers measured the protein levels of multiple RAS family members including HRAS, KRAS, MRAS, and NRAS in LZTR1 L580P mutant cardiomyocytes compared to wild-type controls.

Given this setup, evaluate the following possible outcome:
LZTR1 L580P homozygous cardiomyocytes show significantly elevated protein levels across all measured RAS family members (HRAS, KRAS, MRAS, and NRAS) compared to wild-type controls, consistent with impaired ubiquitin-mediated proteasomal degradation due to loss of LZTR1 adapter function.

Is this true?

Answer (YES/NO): NO